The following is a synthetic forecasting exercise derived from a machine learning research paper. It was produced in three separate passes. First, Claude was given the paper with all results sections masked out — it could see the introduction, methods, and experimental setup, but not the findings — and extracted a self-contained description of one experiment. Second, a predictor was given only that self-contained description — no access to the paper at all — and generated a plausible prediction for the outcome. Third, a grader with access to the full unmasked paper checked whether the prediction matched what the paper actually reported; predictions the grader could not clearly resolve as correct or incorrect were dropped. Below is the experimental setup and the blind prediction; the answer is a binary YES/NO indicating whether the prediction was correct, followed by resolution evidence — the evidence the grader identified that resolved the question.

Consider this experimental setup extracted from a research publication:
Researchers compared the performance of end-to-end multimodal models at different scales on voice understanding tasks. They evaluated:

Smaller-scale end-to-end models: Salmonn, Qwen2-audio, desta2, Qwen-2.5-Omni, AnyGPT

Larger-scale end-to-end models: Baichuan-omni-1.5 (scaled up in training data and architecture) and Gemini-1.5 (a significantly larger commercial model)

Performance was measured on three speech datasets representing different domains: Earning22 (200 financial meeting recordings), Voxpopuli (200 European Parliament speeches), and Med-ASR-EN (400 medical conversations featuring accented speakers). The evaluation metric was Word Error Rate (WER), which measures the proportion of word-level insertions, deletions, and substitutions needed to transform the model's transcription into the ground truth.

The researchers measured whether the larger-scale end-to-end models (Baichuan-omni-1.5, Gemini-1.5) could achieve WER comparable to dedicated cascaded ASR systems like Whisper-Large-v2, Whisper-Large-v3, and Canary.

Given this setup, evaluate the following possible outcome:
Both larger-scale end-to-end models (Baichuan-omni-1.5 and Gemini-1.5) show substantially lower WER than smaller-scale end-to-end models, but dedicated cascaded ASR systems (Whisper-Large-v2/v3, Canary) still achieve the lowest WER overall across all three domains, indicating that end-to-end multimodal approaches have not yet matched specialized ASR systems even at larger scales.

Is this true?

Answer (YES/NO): NO